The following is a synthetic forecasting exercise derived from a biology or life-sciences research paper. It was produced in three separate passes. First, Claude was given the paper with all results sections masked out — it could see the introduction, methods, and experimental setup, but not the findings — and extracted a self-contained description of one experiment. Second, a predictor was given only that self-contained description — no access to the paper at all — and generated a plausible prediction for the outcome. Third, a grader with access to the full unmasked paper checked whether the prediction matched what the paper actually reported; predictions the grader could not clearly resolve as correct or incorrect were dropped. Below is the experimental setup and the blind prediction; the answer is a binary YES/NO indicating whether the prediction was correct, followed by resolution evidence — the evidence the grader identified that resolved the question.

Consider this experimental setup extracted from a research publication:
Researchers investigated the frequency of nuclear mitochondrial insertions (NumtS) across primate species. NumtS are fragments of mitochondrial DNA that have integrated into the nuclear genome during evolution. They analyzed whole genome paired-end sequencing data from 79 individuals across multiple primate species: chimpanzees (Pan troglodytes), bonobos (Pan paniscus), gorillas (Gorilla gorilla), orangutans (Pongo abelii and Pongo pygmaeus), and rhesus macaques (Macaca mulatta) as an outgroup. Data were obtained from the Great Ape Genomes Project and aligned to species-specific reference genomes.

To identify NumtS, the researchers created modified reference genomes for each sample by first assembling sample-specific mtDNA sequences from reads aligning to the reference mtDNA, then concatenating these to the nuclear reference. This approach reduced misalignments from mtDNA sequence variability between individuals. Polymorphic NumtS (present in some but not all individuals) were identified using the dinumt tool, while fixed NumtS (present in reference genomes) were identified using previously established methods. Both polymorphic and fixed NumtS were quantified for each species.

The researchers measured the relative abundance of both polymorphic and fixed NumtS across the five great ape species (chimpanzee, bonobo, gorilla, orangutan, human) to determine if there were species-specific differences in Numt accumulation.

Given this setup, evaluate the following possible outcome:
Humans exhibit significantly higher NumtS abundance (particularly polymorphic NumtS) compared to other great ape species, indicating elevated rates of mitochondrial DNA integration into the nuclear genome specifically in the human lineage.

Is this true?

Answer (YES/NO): NO